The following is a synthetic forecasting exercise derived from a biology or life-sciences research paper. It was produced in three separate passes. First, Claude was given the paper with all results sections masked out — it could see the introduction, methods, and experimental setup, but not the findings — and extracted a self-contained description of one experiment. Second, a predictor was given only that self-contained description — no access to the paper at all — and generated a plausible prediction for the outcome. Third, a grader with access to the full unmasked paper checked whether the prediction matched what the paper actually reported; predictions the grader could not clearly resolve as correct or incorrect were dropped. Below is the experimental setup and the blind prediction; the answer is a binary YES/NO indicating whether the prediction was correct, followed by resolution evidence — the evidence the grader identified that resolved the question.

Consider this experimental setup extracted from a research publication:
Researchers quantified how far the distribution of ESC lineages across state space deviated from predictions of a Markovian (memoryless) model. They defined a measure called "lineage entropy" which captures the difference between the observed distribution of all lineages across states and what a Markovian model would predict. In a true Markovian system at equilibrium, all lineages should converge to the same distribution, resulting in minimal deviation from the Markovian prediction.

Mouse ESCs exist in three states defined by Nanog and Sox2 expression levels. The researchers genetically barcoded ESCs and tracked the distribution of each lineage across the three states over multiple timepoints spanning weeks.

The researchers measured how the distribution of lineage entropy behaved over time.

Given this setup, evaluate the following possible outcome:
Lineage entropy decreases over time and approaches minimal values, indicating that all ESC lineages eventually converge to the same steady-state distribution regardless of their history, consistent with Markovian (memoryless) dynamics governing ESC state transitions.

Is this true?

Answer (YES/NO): NO